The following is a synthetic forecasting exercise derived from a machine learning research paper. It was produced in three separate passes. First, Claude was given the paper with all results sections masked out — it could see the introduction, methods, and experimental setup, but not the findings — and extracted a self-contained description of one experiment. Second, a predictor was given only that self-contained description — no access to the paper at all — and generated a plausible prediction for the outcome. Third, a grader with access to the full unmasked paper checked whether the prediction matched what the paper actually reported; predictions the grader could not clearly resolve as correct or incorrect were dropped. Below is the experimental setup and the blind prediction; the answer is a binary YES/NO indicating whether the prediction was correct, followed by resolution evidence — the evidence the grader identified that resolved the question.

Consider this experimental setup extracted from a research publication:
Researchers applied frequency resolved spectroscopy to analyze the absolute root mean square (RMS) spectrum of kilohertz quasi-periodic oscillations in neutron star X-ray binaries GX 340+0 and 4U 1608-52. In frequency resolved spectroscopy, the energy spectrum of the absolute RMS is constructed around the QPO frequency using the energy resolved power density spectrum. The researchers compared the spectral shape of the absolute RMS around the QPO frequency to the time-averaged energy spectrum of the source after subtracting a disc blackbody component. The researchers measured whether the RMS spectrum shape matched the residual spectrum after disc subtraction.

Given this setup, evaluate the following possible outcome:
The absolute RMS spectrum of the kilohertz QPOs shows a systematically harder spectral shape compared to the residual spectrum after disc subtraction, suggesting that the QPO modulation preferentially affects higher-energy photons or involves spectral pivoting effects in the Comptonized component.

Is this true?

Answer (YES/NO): NO